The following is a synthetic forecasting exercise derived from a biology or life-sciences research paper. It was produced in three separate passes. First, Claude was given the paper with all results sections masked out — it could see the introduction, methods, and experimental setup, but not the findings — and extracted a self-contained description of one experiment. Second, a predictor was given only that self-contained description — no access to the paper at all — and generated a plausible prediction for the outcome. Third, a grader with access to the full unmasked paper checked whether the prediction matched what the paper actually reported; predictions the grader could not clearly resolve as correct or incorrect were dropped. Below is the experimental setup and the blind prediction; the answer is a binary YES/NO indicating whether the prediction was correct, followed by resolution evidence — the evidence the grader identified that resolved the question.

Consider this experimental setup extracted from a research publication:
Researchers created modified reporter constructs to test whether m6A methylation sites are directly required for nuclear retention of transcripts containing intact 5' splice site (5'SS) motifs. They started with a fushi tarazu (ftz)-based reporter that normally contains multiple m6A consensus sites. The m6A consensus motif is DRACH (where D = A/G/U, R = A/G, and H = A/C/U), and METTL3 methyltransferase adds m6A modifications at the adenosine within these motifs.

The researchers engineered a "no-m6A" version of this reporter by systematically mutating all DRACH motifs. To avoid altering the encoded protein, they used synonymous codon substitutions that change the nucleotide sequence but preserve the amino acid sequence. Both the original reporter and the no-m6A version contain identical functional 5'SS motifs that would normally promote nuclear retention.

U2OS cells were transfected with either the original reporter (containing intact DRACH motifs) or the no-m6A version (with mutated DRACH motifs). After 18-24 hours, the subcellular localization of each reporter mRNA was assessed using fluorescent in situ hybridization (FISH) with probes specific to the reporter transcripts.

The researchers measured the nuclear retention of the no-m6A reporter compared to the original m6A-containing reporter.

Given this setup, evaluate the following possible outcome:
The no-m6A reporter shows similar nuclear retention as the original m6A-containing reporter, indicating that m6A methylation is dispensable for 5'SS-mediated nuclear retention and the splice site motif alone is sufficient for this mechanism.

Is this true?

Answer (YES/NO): NO